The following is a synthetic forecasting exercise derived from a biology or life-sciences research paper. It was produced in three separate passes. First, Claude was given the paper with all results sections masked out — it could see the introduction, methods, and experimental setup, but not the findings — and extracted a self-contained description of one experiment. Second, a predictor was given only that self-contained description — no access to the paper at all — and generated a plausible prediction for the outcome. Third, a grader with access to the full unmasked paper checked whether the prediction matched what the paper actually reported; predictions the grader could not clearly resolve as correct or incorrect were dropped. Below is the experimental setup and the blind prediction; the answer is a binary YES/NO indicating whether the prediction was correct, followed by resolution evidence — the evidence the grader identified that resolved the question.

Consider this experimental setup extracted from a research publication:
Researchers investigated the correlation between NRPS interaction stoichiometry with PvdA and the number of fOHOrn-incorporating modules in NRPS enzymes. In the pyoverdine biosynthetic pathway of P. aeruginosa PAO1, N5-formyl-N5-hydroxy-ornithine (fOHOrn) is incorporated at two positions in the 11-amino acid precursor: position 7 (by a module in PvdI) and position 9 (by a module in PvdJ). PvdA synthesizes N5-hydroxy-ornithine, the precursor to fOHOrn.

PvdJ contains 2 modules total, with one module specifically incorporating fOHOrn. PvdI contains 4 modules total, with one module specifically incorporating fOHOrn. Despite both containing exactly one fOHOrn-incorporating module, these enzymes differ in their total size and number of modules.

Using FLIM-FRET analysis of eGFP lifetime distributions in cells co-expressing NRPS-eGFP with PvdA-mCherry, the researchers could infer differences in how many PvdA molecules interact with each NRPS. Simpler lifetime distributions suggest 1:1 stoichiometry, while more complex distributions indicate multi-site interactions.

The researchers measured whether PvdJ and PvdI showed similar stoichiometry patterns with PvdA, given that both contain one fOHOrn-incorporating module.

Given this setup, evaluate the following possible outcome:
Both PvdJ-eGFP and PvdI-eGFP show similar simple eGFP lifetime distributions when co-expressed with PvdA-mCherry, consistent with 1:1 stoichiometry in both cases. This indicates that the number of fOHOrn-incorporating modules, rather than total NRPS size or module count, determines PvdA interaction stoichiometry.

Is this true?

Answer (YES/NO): NO